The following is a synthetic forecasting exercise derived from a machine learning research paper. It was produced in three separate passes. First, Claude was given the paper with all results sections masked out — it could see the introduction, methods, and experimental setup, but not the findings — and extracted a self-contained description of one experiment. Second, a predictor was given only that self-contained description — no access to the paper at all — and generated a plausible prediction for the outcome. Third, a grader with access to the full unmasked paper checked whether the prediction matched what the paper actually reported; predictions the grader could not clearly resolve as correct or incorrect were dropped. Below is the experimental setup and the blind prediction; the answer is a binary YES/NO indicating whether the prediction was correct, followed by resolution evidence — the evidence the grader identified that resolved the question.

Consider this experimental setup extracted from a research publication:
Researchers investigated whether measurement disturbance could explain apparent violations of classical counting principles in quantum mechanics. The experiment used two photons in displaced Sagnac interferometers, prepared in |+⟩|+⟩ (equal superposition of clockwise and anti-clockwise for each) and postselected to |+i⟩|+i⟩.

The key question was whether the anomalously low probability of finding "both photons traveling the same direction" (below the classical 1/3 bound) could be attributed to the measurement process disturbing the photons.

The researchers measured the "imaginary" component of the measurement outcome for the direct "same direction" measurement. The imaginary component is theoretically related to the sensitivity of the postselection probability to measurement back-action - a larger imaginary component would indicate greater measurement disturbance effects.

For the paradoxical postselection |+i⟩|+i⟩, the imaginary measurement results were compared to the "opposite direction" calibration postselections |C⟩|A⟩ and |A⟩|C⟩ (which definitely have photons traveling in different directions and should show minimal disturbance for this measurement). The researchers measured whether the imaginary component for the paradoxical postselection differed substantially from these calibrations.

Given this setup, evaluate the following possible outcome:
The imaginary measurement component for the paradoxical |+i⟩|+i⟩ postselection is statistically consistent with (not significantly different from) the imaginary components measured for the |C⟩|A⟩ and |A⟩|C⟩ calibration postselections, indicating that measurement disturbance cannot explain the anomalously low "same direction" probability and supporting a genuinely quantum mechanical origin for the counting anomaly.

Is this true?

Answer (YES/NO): YES